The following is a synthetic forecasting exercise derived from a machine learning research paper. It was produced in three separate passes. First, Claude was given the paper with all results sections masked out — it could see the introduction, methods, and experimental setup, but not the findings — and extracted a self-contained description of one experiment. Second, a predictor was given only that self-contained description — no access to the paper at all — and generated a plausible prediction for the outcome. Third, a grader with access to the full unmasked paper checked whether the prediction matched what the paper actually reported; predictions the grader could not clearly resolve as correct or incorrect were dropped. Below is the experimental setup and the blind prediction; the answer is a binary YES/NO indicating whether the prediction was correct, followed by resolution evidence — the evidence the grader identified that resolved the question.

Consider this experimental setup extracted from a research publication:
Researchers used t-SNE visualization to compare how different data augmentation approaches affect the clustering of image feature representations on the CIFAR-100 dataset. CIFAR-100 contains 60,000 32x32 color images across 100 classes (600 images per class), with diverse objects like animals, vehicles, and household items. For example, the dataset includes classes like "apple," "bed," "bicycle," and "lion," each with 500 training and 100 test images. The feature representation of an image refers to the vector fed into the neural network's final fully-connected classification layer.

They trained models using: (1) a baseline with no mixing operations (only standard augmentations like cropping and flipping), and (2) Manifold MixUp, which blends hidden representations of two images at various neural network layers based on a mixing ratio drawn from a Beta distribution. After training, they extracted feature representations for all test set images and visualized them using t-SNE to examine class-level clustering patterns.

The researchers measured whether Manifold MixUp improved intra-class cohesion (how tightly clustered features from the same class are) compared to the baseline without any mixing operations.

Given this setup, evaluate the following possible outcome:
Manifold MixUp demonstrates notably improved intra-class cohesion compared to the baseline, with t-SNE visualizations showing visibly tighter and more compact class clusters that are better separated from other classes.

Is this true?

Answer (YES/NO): NO